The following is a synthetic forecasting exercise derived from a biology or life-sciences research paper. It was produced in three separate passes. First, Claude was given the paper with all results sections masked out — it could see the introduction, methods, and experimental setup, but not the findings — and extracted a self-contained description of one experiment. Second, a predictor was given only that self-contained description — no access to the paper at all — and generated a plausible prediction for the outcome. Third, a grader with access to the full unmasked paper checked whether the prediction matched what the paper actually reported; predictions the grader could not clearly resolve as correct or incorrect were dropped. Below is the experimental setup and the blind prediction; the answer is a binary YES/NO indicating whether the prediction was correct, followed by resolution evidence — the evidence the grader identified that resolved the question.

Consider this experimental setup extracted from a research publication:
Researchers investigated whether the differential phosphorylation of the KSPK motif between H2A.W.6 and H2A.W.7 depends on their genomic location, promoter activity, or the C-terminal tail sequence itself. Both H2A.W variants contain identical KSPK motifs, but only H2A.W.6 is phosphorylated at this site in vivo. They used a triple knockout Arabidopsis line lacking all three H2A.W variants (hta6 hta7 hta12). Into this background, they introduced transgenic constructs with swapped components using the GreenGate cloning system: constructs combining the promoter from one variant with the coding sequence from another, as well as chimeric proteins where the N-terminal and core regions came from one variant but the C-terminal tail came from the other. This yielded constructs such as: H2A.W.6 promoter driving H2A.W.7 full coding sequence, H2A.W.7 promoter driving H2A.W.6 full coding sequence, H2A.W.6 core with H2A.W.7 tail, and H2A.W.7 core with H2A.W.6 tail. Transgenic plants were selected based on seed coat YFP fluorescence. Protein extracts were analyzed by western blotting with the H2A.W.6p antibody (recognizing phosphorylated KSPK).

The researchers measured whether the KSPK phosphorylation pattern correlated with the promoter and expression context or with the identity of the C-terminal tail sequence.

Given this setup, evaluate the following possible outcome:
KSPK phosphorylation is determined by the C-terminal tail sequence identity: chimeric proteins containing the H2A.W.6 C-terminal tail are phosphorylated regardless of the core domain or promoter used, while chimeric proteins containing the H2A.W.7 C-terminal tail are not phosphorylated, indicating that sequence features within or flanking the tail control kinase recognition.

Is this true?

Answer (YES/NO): YES